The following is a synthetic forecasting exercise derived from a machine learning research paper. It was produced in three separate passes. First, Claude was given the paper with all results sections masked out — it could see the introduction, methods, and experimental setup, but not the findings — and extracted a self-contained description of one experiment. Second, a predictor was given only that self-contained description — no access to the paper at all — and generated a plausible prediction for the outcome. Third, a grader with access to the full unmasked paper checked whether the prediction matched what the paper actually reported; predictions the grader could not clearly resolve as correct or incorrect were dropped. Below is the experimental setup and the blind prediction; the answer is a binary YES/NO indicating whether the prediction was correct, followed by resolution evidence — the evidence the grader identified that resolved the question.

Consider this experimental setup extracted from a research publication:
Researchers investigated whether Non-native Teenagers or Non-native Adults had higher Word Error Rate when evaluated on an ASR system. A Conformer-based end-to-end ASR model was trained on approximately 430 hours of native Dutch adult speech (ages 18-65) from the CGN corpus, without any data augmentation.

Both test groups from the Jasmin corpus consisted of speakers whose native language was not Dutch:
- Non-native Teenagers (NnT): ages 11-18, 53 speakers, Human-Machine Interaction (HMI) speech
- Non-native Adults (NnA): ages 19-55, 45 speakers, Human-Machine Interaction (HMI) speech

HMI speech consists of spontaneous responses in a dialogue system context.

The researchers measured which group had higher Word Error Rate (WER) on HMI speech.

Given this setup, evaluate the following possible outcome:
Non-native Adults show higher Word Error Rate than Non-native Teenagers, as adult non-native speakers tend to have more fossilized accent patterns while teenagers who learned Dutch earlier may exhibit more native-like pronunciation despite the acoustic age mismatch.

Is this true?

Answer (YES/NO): YES